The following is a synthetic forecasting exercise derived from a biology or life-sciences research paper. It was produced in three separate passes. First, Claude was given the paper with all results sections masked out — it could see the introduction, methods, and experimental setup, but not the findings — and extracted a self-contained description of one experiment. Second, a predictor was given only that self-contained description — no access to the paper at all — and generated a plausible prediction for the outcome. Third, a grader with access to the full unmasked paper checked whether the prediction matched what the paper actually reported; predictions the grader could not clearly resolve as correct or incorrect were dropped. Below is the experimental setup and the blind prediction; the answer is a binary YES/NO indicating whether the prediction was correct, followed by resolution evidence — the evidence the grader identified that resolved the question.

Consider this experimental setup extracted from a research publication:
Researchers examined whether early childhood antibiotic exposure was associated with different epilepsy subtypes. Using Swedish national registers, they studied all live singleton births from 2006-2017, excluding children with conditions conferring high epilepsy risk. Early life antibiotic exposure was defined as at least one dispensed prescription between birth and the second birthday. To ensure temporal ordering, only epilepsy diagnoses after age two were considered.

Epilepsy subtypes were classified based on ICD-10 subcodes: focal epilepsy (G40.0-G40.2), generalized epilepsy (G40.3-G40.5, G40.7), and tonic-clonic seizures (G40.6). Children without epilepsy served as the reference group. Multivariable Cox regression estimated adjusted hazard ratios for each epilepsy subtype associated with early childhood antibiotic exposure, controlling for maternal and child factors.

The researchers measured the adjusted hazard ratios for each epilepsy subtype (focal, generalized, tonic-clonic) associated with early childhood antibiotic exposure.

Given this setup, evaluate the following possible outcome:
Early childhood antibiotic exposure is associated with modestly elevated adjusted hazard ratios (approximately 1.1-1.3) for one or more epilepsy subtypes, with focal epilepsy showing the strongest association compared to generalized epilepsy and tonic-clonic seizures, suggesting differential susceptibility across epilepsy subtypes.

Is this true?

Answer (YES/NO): NO